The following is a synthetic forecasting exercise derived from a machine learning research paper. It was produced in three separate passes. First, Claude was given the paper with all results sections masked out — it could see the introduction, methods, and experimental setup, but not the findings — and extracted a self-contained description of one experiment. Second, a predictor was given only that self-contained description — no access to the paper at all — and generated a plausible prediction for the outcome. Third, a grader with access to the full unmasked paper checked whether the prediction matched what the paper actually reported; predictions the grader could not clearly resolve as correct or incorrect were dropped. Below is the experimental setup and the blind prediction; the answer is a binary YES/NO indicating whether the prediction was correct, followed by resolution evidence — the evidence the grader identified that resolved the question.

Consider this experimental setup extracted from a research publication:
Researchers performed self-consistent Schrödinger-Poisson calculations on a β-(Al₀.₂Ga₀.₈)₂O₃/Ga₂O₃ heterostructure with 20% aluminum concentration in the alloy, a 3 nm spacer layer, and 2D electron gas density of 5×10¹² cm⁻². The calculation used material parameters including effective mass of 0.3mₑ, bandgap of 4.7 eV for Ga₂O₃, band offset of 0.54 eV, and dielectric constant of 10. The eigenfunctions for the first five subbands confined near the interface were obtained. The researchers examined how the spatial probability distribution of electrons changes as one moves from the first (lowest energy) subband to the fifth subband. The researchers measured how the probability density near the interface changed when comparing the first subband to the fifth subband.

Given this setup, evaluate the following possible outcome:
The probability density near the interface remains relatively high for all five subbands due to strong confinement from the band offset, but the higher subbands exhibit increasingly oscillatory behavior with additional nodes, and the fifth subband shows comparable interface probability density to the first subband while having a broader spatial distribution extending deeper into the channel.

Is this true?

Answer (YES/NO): NO